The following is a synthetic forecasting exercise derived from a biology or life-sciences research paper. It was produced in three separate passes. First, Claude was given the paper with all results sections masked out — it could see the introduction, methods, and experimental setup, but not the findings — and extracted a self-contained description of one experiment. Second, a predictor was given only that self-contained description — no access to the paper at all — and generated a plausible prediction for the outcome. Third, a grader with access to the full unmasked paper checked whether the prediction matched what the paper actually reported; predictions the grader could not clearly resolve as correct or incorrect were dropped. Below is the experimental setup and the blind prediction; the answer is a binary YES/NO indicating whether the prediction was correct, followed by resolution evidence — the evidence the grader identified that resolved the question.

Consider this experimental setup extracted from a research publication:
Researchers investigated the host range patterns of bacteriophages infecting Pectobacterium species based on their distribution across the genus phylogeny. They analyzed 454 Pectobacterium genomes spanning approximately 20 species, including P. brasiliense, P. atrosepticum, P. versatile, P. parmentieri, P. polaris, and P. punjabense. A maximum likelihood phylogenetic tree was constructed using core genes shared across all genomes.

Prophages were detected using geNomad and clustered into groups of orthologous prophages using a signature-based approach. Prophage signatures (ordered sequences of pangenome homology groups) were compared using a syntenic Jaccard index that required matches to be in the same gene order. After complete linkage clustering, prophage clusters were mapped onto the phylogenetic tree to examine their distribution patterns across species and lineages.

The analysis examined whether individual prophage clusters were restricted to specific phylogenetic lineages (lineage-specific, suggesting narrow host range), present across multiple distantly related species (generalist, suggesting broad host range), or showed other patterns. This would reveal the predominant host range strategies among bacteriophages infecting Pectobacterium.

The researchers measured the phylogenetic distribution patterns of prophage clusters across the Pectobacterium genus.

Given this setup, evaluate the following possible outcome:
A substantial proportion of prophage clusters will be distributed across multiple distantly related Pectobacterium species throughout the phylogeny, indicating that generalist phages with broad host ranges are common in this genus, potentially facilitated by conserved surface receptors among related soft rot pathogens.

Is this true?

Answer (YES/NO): NO